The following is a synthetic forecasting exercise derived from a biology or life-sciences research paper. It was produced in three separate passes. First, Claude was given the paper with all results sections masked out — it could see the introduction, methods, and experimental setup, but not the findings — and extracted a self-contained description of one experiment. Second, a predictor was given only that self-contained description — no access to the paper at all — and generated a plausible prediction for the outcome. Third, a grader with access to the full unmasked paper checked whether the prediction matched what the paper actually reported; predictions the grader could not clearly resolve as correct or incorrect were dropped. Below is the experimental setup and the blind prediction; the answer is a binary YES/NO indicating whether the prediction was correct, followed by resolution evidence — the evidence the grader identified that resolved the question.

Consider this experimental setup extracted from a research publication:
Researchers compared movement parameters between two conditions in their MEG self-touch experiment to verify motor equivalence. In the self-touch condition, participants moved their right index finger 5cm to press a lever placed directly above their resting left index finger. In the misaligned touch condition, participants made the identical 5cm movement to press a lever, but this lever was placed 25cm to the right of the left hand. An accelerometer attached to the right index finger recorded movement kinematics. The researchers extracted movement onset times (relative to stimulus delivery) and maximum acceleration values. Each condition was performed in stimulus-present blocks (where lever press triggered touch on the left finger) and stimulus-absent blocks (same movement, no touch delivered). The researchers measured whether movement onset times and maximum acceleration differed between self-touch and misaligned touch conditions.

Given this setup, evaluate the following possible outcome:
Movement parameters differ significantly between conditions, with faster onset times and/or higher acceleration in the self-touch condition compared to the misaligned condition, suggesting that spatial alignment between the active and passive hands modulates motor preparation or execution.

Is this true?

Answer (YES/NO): NO